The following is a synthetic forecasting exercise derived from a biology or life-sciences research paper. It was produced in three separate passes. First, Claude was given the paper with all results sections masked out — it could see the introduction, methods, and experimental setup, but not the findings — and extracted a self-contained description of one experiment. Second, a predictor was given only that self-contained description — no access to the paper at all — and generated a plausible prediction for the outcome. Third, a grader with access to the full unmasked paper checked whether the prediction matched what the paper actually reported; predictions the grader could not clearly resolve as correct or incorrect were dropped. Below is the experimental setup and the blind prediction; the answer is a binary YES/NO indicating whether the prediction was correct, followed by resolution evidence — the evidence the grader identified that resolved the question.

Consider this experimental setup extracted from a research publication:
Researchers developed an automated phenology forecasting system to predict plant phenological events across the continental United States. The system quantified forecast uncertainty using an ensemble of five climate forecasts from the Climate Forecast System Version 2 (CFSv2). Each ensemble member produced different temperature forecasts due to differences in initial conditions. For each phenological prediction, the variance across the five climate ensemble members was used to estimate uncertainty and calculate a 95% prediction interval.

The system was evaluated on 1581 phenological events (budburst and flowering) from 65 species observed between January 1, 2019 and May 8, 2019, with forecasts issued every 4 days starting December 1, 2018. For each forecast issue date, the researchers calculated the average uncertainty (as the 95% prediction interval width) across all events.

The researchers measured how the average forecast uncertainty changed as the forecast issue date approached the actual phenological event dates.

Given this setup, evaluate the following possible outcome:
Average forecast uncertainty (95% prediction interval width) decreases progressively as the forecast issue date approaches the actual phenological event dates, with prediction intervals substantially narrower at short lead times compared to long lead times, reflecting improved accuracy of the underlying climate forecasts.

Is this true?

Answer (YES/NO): YES